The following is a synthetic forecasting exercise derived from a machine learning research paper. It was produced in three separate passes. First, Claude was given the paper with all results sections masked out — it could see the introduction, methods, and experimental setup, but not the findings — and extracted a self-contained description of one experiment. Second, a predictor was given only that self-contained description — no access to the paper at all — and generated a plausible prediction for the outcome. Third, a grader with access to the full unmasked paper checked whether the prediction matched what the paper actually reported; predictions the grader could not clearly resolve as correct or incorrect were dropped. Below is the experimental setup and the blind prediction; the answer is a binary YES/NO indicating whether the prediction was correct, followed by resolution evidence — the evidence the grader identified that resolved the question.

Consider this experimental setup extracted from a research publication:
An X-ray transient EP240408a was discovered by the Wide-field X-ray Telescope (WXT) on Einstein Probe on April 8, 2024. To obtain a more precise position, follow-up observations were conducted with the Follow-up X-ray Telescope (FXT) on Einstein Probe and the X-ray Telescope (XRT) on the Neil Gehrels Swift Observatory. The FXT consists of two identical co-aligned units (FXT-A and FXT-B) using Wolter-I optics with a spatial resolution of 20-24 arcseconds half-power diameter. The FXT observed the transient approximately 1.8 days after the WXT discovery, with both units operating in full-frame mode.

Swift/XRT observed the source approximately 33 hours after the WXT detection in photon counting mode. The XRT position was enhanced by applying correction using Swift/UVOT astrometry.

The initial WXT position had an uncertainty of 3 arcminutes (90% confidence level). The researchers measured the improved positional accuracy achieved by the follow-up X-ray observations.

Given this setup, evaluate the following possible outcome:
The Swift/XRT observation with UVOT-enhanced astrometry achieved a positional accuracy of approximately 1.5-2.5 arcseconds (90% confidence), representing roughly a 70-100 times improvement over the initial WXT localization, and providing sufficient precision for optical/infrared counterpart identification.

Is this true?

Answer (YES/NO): YES